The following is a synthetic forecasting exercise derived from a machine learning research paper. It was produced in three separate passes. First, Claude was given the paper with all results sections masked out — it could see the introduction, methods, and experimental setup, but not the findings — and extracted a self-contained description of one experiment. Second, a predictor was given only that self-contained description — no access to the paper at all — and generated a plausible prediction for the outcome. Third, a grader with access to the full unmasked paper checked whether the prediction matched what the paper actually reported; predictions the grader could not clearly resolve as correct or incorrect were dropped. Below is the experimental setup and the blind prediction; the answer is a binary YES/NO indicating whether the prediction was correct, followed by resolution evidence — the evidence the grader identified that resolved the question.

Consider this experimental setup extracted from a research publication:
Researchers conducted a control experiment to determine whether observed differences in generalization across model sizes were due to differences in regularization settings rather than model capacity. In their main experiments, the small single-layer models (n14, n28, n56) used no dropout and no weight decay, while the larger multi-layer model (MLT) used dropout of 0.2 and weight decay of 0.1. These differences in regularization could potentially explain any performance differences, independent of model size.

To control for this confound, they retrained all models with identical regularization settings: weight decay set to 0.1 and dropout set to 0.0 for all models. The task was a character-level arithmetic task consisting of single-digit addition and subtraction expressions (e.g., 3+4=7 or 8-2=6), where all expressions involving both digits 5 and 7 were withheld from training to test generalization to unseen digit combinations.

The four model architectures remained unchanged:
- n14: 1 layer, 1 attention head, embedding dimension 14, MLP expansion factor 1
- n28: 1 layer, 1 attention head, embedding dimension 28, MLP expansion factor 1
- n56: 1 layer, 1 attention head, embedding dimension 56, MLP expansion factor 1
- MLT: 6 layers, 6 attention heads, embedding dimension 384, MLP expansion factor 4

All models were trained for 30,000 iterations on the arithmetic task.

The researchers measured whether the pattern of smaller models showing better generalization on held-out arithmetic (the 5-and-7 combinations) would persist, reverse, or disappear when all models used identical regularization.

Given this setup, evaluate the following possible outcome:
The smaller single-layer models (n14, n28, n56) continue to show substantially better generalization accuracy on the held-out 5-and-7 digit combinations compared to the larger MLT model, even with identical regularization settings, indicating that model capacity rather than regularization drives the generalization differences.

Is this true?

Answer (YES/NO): NO